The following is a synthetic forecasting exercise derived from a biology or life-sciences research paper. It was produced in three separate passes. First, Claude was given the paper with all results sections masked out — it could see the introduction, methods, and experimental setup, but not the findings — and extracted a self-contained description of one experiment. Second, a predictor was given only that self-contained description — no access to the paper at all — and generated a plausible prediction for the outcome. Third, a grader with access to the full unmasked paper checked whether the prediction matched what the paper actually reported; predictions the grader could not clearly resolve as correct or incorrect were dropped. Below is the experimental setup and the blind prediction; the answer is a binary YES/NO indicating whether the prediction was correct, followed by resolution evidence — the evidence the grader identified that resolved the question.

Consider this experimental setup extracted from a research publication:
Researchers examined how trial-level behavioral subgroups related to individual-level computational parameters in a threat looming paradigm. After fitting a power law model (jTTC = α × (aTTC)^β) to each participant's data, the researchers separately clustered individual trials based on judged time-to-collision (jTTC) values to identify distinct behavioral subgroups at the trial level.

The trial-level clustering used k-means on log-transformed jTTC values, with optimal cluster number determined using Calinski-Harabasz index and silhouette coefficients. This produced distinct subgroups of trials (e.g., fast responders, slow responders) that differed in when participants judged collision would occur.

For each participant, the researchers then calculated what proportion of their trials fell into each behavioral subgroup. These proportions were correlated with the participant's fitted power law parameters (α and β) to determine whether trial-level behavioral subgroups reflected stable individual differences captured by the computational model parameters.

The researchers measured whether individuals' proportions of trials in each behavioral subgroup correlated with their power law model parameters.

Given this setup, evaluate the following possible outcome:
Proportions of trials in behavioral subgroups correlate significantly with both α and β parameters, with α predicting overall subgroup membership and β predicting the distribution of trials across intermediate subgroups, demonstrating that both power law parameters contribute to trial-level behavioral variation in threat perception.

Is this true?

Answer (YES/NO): NO